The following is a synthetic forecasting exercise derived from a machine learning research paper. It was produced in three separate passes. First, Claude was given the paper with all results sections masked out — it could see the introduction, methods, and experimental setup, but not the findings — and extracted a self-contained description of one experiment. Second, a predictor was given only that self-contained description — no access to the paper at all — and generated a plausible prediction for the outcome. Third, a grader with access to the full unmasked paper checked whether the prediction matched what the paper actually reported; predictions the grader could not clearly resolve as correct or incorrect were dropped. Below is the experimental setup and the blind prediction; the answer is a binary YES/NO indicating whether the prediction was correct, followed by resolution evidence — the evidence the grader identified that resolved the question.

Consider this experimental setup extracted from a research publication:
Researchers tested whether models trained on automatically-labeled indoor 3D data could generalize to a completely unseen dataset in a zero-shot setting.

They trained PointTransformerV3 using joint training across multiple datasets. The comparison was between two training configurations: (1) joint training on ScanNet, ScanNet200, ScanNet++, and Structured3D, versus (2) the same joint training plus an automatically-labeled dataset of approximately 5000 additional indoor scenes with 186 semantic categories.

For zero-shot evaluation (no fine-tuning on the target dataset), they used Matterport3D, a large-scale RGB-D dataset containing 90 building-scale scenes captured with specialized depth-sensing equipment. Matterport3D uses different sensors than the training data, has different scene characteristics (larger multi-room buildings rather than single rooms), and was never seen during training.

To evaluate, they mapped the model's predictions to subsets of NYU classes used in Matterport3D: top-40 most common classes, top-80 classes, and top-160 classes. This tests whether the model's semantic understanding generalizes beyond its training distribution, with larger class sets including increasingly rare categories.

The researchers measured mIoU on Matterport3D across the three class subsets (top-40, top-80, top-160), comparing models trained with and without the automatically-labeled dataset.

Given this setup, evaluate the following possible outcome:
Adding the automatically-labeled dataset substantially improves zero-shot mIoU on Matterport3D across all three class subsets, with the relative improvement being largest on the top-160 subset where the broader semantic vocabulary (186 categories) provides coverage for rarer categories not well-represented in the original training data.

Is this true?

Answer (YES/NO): NO